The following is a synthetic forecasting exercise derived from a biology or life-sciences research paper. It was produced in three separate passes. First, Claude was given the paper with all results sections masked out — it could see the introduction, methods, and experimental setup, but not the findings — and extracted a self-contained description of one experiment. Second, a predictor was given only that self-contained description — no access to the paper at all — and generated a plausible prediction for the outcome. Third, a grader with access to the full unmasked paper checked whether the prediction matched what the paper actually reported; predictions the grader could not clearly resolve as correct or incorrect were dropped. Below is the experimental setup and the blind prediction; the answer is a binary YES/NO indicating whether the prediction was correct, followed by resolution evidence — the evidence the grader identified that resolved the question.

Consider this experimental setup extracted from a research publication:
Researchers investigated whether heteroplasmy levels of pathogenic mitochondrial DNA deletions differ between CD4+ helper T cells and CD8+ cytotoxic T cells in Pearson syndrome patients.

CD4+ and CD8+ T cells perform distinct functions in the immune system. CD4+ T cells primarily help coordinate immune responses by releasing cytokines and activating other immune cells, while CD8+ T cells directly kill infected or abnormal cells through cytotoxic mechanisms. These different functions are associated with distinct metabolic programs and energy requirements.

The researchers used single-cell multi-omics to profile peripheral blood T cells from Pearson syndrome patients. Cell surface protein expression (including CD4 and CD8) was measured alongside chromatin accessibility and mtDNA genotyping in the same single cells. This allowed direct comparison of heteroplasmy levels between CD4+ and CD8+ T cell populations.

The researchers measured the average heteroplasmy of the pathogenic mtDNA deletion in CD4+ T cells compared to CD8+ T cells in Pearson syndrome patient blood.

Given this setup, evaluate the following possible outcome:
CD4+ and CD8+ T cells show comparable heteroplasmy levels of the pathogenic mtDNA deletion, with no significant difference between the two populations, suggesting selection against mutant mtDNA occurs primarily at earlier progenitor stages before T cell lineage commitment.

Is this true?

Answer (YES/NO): NO